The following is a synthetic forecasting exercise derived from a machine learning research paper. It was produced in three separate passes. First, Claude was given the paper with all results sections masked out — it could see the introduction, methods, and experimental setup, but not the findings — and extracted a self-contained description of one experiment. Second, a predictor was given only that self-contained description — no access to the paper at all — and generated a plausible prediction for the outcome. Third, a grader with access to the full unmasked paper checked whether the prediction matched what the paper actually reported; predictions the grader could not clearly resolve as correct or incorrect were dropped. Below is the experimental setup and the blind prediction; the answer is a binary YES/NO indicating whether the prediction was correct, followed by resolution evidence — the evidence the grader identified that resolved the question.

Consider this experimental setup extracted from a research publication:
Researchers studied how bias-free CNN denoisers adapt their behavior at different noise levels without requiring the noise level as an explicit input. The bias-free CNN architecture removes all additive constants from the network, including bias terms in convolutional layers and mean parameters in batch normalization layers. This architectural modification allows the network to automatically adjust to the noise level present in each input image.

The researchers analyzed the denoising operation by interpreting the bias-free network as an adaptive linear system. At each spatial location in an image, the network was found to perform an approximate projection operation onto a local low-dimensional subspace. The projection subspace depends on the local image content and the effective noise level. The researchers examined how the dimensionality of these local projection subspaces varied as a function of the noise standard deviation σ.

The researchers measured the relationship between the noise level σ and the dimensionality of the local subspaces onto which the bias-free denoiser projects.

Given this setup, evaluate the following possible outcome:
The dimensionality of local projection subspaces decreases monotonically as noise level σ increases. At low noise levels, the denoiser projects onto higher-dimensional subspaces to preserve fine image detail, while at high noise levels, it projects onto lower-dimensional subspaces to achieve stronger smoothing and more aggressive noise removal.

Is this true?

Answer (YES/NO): YES